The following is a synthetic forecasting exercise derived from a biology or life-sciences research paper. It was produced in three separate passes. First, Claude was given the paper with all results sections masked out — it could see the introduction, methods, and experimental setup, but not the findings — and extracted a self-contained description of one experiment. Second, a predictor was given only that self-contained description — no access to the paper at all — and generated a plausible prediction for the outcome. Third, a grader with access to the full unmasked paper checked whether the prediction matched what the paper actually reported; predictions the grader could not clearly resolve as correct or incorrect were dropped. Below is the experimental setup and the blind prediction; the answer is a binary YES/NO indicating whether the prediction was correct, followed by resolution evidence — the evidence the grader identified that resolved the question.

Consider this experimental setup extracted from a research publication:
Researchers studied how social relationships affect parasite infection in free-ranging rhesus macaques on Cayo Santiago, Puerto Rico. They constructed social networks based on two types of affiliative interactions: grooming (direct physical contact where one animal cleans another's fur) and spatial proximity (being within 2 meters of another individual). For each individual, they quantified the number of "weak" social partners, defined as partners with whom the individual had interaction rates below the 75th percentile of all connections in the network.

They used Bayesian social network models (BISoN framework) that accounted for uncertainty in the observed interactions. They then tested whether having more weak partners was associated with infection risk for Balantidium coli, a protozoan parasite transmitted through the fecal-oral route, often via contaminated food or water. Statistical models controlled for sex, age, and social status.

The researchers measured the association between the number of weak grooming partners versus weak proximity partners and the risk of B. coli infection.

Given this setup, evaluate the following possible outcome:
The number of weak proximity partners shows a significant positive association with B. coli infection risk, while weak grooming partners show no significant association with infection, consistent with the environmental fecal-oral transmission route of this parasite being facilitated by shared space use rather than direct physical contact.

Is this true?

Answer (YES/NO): NO